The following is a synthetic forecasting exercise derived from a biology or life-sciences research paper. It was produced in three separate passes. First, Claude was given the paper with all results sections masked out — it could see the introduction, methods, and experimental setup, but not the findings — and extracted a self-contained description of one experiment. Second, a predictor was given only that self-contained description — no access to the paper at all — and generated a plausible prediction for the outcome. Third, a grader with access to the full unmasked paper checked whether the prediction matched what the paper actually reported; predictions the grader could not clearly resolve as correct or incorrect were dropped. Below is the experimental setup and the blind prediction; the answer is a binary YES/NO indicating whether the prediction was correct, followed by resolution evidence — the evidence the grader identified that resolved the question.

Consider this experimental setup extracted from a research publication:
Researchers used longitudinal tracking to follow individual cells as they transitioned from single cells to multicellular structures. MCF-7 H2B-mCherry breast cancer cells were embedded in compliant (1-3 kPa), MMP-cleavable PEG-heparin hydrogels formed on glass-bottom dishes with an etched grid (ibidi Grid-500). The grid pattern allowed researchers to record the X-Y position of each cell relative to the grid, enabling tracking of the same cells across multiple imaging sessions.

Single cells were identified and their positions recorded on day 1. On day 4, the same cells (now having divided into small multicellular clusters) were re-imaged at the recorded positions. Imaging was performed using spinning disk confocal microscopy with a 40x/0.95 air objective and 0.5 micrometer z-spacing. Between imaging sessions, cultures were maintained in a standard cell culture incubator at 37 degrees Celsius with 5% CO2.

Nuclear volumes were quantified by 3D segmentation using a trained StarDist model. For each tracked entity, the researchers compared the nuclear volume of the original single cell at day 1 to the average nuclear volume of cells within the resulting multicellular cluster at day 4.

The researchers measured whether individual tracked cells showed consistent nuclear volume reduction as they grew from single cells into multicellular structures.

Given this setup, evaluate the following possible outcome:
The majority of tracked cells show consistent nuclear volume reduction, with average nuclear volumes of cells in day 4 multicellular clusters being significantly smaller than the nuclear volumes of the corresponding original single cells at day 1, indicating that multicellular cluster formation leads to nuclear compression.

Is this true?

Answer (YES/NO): NO